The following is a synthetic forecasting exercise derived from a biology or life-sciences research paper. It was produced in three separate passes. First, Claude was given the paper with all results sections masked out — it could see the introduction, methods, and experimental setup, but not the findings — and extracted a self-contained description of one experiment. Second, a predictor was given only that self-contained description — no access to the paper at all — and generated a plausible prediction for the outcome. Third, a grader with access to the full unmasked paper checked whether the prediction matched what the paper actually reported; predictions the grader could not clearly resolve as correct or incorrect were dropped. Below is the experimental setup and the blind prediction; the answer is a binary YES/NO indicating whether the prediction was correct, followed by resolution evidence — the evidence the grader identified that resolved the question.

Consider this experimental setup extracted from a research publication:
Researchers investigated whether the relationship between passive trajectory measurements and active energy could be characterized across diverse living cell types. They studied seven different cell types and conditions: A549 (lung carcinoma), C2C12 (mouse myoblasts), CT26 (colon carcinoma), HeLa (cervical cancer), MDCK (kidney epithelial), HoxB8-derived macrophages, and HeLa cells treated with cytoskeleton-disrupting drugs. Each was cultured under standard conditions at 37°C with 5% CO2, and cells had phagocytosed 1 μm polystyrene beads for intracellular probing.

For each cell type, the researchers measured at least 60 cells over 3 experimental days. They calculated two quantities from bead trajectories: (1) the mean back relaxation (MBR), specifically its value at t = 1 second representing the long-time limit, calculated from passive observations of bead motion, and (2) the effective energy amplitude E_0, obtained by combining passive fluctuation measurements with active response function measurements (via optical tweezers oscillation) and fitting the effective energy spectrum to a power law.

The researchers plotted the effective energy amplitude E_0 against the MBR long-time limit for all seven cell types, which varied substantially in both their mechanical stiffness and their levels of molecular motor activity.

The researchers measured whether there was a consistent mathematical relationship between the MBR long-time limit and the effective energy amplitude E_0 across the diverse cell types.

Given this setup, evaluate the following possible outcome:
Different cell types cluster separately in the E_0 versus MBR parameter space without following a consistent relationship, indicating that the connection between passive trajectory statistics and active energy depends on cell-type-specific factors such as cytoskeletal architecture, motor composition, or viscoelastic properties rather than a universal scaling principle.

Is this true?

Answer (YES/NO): NO